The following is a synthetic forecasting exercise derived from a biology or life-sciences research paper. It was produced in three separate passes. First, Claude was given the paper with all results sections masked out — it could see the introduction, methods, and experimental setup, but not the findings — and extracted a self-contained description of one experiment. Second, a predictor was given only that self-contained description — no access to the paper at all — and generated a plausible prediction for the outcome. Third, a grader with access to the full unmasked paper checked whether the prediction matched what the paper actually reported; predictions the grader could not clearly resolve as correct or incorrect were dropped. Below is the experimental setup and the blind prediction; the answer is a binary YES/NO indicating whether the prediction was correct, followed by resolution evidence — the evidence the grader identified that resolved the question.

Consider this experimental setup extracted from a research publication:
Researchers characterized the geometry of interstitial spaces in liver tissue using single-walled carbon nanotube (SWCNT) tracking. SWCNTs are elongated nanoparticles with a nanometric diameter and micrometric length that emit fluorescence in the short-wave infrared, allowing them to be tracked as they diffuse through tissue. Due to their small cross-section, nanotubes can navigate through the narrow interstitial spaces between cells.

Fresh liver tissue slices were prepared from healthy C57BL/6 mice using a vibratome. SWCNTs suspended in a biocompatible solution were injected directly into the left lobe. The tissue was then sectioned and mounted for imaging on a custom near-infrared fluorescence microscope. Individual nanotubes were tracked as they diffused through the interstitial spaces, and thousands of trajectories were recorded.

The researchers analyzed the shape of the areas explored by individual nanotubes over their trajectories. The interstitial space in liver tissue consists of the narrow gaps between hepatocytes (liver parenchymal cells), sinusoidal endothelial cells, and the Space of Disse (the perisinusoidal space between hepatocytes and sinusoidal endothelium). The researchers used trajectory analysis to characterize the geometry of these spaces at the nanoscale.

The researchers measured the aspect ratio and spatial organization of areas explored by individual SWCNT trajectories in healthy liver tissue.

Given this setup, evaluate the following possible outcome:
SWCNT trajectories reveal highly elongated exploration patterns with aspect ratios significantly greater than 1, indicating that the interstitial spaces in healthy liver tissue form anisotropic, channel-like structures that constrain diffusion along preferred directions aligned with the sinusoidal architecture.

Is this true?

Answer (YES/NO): NO